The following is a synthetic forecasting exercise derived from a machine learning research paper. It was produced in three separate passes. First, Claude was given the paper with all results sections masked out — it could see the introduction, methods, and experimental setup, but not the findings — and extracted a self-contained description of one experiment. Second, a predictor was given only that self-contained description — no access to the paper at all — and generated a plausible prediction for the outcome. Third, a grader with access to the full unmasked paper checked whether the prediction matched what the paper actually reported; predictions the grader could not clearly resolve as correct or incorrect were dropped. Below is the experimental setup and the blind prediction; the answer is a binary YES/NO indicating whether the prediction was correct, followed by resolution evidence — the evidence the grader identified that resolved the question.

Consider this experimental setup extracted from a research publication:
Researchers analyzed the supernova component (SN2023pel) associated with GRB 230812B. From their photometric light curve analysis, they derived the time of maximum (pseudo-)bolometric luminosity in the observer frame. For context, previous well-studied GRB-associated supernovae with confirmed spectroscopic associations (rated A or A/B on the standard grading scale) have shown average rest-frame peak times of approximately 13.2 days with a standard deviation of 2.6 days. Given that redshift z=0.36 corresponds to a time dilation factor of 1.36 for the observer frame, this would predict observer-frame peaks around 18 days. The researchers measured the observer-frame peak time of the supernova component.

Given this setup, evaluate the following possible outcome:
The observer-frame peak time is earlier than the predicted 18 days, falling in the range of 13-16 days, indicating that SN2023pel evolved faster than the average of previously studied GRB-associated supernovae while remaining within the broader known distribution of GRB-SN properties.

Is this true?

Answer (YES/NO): YES